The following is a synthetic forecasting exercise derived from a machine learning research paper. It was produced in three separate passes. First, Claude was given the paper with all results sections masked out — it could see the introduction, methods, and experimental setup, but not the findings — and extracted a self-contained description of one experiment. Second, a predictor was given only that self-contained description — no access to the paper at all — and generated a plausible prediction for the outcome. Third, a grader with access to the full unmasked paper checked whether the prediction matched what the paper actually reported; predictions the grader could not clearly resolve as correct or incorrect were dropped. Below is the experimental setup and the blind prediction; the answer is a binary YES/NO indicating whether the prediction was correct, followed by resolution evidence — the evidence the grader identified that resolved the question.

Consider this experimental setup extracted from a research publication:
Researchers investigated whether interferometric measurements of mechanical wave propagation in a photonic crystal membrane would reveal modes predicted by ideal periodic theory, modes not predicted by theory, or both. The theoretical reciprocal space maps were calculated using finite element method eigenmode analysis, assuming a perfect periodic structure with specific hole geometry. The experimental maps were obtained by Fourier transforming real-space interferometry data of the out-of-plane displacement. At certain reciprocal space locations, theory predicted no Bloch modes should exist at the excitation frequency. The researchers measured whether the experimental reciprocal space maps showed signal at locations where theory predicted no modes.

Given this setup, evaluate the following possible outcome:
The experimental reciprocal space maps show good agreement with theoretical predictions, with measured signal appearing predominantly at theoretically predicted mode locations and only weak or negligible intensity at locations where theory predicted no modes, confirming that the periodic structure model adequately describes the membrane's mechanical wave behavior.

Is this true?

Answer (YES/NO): NO